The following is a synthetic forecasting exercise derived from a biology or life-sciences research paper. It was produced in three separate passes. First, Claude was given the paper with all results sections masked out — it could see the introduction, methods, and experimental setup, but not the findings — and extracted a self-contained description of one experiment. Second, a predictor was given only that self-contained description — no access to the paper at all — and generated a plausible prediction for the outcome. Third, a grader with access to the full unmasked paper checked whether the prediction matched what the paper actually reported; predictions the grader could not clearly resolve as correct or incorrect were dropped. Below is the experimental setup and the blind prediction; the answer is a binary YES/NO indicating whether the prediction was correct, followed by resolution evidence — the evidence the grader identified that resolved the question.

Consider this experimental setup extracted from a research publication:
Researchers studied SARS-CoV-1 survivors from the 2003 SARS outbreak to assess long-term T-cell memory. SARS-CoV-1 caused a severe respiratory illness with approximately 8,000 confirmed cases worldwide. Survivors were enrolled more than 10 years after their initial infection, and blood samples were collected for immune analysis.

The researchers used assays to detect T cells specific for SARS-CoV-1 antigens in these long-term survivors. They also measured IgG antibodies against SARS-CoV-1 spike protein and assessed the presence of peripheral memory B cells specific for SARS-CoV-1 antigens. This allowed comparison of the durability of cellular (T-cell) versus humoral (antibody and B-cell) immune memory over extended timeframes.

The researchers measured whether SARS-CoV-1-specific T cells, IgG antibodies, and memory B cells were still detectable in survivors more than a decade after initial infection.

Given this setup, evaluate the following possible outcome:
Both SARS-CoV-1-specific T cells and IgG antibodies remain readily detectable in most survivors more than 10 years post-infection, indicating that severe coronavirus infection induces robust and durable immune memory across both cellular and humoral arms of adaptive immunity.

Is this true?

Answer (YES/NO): NO